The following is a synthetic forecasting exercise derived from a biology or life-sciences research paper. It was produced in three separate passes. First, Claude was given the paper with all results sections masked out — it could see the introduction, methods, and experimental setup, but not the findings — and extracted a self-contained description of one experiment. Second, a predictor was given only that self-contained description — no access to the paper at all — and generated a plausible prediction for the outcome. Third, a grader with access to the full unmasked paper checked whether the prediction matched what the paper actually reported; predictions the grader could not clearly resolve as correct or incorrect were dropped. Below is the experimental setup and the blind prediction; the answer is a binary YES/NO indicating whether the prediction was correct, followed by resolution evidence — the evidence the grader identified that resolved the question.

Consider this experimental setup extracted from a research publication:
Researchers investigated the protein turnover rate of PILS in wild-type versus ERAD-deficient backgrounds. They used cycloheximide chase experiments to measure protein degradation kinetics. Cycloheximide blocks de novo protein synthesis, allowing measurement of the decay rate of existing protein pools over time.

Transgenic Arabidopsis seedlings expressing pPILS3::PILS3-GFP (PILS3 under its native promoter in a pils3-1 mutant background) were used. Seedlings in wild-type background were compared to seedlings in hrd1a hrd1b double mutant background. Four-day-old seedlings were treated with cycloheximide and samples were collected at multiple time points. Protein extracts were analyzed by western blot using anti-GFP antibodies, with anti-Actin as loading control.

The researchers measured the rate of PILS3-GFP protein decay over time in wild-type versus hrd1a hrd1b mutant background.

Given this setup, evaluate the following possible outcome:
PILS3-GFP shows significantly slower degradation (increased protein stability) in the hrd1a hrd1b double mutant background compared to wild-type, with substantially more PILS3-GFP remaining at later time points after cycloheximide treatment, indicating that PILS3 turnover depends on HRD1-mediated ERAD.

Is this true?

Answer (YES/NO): YES